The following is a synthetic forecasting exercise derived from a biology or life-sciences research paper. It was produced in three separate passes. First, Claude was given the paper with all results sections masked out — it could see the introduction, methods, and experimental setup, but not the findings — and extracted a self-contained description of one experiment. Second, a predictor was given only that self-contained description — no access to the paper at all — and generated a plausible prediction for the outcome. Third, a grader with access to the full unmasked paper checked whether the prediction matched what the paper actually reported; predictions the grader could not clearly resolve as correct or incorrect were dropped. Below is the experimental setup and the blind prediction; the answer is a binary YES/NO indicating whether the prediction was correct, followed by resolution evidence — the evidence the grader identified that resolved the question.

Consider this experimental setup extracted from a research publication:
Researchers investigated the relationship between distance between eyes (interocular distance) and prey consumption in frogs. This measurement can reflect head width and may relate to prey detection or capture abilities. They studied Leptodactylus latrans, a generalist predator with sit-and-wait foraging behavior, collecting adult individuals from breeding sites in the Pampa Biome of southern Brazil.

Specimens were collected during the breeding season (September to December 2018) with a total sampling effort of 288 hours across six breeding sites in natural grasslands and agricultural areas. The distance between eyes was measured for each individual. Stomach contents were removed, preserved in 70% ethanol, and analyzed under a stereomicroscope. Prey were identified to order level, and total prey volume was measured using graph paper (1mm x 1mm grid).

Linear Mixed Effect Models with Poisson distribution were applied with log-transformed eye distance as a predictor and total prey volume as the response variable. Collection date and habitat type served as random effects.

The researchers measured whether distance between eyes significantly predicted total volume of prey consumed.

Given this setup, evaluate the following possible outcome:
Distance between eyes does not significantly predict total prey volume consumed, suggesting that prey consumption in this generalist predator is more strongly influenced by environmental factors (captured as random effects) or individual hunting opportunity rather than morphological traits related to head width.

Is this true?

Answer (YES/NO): YES